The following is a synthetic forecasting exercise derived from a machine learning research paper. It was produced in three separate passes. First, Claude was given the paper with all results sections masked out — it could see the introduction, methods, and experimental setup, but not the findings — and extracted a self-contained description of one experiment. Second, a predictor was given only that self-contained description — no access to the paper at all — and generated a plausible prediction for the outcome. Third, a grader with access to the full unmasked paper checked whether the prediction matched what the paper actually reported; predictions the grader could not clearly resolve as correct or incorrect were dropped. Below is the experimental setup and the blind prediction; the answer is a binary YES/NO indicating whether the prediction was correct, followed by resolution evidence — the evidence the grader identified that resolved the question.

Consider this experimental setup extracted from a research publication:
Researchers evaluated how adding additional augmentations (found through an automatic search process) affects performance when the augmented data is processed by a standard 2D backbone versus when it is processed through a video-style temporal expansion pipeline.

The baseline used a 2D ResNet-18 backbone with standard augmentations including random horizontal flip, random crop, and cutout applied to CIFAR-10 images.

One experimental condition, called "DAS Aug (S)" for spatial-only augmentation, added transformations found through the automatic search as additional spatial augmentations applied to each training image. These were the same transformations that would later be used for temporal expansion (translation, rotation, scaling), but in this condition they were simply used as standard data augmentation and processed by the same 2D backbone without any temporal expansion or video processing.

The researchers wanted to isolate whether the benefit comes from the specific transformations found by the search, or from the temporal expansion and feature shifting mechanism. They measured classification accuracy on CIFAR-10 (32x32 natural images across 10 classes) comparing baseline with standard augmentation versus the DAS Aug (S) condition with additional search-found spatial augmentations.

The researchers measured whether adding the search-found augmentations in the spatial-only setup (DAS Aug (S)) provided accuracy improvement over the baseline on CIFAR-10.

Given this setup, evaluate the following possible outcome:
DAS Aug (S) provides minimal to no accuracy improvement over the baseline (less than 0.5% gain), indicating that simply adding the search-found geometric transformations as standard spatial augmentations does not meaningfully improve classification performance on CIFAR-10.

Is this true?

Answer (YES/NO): YES